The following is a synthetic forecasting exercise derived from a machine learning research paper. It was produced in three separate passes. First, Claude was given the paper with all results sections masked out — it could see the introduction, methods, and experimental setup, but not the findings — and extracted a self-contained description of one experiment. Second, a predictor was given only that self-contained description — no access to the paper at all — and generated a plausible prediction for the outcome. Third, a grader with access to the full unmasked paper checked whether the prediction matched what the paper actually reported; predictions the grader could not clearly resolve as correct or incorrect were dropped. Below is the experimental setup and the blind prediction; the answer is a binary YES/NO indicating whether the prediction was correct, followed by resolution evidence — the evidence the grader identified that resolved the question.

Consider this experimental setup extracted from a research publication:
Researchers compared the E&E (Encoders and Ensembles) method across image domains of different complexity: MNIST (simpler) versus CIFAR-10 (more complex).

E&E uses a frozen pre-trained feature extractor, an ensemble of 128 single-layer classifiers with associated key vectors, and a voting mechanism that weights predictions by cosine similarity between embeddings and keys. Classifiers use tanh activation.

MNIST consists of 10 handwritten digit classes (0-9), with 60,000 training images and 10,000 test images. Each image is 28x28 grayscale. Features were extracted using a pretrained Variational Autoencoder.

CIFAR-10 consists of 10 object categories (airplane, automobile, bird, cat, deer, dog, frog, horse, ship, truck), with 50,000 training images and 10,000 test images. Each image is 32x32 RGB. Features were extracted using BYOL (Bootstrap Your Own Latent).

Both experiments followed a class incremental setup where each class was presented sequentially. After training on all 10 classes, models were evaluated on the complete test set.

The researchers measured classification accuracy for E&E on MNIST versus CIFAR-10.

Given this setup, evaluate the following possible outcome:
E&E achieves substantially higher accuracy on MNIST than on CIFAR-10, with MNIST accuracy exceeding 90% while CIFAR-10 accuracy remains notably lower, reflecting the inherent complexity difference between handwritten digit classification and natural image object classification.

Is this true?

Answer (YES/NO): NO